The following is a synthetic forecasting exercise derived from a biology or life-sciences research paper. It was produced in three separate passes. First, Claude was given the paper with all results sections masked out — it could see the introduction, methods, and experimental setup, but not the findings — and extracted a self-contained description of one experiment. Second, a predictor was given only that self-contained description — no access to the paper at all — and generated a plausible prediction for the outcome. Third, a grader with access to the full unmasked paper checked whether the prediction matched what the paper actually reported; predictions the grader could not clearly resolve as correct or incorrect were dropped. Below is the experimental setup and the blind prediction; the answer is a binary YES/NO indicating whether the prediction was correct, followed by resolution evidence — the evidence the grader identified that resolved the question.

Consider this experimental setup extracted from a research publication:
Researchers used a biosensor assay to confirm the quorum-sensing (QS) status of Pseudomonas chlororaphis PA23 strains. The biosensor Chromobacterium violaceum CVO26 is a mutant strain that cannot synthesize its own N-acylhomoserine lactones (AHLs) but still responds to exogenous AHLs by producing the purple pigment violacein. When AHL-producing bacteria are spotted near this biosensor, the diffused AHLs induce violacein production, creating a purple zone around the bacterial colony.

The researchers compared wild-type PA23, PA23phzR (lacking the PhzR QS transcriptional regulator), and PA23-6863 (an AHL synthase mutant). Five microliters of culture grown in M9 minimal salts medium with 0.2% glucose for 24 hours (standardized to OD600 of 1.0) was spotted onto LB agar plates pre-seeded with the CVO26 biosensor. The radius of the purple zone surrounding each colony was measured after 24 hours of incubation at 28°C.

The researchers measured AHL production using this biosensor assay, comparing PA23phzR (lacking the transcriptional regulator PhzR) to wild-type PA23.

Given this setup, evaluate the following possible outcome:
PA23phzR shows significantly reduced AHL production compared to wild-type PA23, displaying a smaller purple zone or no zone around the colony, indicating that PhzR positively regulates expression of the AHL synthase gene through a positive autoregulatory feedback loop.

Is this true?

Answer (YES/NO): YES